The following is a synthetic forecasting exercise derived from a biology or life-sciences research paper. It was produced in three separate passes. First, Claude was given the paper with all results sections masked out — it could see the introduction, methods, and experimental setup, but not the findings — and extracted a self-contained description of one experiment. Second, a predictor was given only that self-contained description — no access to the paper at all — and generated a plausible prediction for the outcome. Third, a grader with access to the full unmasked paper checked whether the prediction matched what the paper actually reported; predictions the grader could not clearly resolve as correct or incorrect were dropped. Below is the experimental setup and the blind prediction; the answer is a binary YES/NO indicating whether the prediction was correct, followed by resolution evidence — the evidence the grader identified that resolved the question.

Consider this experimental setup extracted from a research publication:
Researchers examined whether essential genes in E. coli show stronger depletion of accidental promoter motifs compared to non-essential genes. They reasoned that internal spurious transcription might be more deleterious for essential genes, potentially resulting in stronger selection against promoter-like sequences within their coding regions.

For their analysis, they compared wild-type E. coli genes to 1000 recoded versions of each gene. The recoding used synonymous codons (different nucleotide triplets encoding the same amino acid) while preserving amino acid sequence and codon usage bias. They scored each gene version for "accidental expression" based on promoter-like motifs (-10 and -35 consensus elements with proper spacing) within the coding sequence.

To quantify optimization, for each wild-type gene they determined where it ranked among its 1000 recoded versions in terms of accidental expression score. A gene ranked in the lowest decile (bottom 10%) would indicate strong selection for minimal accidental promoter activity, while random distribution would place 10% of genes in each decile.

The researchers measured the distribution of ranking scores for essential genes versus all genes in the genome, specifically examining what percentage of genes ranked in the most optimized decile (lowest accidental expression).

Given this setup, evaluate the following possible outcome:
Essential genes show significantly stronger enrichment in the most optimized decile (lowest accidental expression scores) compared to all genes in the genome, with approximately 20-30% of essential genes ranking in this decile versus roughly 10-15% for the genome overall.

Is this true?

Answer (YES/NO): NO